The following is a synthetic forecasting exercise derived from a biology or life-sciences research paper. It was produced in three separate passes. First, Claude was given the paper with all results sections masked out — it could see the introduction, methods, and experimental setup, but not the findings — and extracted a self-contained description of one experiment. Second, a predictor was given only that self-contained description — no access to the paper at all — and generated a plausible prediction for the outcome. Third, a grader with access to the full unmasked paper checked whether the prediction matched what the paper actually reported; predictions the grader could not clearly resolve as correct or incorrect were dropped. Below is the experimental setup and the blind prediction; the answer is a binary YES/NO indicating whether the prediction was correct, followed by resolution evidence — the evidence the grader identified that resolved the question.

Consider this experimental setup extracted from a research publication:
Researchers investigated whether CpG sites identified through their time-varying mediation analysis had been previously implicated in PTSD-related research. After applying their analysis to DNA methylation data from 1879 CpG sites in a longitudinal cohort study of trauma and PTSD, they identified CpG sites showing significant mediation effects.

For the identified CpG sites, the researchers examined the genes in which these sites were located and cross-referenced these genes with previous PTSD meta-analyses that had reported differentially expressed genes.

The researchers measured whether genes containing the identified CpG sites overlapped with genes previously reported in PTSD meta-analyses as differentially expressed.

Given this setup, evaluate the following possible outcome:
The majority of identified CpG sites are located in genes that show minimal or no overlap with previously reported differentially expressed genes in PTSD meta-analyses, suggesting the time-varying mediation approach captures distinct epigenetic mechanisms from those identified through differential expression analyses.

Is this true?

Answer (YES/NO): NO